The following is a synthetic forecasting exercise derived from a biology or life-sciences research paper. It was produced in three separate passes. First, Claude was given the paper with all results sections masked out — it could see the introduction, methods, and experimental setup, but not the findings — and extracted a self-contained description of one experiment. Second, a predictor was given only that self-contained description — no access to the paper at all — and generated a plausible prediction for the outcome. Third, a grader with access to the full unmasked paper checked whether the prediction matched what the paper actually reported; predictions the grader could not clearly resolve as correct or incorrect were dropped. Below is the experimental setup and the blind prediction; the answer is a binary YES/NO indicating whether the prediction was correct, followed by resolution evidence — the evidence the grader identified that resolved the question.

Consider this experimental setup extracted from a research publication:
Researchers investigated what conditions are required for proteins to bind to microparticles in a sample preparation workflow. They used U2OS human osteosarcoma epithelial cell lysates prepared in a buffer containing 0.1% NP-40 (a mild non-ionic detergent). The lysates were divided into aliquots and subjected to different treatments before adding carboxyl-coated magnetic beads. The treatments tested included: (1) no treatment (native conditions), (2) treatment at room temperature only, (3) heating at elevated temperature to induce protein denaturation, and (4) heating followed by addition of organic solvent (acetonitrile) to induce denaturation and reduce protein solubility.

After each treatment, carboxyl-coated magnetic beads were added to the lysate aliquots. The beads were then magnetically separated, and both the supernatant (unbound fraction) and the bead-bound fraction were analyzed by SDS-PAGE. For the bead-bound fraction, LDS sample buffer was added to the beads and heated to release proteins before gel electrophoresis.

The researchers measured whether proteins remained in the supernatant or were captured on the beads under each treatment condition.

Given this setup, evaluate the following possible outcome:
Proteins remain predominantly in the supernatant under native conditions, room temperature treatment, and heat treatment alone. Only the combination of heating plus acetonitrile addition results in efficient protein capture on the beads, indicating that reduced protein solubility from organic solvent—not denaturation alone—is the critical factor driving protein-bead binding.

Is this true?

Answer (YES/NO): NO